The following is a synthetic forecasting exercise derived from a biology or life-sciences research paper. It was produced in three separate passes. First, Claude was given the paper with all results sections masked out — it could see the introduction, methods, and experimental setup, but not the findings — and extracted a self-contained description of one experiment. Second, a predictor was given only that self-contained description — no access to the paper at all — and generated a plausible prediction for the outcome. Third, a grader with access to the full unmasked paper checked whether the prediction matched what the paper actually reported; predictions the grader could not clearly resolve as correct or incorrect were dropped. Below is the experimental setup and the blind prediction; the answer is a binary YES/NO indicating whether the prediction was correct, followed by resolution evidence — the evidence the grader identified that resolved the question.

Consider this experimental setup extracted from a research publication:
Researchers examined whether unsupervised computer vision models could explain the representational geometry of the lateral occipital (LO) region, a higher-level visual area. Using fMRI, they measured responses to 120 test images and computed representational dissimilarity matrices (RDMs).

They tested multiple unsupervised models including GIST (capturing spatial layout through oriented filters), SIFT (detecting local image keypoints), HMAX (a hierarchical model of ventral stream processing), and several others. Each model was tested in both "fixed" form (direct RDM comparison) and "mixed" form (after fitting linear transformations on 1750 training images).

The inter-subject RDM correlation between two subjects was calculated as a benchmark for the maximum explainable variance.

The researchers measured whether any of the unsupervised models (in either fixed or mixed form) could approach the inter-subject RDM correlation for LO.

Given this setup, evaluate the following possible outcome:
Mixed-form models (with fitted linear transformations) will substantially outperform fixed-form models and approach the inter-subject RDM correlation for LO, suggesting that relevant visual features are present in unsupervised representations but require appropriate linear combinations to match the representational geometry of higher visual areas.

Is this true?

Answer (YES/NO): NO